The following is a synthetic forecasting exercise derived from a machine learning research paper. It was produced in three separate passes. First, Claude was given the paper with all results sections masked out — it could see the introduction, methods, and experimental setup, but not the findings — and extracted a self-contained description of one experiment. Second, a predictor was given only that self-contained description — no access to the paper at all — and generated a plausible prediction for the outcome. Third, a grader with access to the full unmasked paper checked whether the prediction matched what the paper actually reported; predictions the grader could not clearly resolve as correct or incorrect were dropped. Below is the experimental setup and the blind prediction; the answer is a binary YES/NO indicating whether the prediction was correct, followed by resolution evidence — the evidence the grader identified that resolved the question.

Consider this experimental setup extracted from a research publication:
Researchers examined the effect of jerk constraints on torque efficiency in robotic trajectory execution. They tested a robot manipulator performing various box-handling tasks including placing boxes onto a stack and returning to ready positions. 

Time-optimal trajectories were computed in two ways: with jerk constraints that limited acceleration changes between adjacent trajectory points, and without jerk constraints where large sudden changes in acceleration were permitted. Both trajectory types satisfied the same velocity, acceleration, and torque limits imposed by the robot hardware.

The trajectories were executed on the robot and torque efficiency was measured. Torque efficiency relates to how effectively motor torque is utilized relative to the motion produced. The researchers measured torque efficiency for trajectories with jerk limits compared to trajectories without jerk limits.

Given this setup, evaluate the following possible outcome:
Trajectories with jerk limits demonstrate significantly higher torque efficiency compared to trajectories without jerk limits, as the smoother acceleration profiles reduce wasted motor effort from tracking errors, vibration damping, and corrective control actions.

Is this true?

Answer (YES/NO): YES